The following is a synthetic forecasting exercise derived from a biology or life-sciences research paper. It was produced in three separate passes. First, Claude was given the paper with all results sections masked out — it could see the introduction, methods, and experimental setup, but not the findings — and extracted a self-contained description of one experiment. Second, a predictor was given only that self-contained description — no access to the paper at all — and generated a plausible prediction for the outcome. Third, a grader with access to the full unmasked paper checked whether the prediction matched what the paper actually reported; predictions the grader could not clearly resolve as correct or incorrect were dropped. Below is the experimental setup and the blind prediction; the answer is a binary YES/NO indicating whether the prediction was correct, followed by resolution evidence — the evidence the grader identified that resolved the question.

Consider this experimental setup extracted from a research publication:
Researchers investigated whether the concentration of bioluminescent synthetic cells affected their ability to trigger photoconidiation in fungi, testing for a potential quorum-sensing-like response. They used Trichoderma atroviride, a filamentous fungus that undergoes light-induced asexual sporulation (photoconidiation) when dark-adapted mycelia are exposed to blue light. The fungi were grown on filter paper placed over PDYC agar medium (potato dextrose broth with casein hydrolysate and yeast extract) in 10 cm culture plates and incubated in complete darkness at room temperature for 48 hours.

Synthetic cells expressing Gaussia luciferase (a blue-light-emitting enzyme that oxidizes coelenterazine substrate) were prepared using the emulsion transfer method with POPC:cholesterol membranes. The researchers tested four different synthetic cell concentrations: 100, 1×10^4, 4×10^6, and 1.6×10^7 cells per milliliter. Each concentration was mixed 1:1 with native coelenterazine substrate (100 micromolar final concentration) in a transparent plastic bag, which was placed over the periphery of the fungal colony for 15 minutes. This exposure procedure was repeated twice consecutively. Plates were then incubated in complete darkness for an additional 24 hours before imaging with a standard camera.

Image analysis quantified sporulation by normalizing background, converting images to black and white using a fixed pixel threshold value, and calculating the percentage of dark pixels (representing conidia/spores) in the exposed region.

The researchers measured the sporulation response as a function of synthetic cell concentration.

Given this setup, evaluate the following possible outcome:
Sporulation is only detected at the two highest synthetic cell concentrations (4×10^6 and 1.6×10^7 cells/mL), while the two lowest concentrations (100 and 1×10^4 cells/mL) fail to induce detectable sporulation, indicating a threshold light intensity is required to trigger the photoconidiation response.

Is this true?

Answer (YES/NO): NO